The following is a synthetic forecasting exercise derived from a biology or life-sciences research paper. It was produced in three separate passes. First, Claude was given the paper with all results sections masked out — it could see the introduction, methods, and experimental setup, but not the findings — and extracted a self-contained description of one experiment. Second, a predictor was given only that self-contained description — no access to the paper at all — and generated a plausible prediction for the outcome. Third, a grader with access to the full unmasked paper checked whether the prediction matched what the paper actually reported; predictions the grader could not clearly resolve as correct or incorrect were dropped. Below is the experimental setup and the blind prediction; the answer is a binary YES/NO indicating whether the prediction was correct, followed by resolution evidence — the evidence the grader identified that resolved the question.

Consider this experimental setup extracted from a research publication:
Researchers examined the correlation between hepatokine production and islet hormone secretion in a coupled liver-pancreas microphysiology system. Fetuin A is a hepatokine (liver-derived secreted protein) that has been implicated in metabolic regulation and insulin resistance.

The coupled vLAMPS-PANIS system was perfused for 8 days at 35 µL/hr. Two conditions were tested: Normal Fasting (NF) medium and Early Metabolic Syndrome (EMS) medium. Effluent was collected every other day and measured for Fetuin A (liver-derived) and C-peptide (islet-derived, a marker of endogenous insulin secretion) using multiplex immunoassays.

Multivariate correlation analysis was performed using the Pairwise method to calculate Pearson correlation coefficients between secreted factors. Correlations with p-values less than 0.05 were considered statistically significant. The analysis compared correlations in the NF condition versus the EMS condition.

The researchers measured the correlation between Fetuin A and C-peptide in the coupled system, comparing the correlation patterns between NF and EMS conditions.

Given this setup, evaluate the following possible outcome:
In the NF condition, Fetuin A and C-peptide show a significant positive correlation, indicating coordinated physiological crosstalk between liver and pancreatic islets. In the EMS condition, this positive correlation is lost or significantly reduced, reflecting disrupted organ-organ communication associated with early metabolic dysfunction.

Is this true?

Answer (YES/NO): YES